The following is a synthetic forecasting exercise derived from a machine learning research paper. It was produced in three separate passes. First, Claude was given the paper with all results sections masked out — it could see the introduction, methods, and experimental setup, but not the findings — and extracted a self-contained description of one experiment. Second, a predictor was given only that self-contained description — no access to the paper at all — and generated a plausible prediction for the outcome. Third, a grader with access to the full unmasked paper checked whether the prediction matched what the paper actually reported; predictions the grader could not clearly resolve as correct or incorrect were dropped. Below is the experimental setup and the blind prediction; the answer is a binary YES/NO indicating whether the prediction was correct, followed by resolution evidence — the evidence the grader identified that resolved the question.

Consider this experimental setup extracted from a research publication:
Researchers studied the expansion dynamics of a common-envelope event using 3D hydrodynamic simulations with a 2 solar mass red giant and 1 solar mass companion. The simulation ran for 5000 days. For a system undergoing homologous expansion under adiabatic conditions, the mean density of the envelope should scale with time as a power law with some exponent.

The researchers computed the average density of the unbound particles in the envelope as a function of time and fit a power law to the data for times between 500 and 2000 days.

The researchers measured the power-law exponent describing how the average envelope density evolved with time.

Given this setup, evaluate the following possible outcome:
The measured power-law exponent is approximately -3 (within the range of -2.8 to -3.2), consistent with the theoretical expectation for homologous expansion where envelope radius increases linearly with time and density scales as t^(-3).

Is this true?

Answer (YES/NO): YES